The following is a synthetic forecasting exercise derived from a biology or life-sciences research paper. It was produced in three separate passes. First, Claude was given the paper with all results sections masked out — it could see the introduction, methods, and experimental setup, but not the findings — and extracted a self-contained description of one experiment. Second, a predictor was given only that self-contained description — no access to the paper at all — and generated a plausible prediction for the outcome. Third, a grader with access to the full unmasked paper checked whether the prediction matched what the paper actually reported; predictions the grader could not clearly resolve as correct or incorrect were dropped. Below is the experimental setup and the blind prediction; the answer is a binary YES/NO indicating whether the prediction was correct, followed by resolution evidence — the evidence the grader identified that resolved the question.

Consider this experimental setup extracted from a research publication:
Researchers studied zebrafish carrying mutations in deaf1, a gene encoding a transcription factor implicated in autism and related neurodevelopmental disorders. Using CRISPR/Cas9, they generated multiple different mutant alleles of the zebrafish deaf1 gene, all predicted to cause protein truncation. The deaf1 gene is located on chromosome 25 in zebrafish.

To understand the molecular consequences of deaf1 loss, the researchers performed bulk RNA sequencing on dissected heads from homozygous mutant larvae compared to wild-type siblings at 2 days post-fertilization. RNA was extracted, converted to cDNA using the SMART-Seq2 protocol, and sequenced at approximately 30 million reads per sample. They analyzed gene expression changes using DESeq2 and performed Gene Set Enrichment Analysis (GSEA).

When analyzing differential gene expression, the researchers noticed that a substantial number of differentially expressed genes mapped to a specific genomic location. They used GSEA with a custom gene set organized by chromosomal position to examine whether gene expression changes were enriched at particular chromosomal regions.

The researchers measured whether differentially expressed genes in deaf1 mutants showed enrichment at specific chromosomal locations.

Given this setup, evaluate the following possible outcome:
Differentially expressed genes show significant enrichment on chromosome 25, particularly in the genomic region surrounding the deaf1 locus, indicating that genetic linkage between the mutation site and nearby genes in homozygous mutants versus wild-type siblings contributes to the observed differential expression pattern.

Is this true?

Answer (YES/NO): YES